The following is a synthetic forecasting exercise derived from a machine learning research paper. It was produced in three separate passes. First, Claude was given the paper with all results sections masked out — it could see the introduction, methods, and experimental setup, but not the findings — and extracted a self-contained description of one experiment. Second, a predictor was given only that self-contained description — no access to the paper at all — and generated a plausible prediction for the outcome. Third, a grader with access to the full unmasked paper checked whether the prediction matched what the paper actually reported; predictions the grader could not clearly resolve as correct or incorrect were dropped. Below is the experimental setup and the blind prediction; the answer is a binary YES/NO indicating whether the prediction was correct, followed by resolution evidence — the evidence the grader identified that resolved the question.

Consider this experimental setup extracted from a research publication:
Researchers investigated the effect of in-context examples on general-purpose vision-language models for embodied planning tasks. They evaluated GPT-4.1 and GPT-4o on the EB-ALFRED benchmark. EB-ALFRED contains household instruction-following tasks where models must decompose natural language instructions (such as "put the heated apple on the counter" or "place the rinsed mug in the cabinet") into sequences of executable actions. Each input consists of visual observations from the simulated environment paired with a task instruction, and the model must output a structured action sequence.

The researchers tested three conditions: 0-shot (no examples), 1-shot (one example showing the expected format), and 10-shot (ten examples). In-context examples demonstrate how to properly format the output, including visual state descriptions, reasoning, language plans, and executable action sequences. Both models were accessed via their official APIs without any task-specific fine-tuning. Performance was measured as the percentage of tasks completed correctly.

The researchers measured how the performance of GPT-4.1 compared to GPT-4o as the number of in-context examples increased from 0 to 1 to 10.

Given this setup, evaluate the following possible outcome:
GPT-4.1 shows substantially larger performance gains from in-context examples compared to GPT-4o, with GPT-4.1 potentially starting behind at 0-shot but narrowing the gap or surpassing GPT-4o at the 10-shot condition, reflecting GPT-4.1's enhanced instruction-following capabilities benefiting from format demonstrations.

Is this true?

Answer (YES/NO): YES